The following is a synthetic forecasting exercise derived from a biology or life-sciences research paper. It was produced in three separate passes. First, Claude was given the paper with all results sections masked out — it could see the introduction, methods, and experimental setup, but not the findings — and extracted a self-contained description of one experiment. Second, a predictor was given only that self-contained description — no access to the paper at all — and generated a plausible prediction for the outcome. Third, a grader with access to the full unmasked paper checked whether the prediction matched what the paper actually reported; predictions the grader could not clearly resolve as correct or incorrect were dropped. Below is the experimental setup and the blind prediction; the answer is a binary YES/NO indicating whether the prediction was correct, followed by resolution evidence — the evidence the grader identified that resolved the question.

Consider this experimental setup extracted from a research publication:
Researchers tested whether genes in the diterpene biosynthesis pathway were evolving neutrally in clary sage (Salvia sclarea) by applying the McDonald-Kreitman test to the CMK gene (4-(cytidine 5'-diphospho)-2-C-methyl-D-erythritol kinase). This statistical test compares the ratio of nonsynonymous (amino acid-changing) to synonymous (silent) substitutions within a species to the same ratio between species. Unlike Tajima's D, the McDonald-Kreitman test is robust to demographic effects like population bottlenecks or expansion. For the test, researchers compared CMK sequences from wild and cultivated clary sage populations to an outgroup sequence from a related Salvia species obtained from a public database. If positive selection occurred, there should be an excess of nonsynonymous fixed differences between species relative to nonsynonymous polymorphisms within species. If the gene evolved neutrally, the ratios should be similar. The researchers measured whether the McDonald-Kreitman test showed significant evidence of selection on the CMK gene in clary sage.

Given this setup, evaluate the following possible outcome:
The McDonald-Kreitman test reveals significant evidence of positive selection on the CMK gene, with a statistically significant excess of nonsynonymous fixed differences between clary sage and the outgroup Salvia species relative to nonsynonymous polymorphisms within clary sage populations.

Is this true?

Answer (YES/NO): NO